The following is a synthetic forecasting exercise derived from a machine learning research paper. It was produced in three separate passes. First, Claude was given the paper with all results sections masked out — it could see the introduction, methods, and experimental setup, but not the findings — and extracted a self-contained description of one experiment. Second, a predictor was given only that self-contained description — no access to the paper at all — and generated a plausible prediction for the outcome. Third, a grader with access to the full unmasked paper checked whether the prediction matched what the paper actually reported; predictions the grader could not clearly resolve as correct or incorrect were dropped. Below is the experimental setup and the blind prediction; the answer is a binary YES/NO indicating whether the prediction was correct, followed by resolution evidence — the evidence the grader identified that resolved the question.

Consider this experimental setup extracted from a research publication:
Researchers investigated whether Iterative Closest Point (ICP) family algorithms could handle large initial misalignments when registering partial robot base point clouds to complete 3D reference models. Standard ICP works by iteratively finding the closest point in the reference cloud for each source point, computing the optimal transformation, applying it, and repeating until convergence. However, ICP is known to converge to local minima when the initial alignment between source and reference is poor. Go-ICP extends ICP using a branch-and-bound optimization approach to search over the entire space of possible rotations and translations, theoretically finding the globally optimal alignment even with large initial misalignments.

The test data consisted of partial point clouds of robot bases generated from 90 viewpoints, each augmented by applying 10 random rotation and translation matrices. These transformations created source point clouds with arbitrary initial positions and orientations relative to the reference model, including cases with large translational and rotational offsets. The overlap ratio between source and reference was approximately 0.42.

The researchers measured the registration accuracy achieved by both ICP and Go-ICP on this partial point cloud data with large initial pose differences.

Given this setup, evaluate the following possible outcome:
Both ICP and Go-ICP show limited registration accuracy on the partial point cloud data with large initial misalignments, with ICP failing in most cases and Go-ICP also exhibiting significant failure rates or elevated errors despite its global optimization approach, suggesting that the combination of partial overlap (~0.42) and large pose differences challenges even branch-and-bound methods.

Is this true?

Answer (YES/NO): YES